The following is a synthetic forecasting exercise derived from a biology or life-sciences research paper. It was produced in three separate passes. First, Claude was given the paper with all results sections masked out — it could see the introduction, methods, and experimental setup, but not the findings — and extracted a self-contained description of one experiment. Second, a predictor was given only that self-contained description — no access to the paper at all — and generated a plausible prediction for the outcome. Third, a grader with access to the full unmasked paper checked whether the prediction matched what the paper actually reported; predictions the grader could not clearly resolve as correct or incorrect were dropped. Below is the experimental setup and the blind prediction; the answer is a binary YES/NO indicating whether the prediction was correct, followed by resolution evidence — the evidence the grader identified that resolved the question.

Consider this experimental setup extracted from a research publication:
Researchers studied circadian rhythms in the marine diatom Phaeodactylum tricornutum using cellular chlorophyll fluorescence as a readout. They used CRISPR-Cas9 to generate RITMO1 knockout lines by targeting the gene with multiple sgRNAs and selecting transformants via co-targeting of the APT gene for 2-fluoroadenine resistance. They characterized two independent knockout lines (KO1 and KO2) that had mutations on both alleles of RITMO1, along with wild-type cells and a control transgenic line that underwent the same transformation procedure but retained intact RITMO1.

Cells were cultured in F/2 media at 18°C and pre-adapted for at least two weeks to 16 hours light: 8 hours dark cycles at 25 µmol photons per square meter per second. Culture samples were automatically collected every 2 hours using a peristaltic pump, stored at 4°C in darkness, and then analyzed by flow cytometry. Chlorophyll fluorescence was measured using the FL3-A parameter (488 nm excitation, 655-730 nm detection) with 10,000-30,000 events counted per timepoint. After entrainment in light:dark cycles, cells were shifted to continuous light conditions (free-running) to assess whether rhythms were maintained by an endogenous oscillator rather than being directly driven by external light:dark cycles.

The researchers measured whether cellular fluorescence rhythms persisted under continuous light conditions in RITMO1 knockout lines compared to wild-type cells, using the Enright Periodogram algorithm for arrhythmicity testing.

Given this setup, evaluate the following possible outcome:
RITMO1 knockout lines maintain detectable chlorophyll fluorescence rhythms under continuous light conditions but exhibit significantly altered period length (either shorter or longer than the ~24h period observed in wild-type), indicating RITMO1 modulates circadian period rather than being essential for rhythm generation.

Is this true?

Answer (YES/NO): NO